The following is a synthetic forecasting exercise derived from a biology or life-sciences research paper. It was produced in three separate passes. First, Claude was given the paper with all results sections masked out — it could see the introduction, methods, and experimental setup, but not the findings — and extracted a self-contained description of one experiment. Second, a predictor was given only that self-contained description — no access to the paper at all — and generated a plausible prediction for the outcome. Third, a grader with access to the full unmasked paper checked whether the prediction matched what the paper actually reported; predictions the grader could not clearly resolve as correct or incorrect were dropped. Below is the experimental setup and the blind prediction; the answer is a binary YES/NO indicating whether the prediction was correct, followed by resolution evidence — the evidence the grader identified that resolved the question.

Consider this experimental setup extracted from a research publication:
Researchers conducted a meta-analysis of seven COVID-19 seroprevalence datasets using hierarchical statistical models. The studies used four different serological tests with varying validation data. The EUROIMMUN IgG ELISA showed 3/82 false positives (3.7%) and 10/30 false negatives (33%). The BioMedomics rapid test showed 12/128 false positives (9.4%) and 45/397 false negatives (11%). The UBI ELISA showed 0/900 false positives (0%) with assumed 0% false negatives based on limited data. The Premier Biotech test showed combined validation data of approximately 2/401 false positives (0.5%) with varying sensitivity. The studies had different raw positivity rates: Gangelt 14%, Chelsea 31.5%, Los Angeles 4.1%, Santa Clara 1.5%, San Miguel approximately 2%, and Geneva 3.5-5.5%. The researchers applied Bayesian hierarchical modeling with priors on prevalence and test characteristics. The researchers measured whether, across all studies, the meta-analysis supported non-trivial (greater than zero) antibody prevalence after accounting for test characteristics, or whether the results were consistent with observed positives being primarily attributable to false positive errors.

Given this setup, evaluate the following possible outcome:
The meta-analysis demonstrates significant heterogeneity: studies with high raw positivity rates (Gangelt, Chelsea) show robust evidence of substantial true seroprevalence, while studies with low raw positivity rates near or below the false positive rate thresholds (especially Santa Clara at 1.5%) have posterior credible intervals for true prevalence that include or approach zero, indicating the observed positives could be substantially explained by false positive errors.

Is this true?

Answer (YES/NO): NO